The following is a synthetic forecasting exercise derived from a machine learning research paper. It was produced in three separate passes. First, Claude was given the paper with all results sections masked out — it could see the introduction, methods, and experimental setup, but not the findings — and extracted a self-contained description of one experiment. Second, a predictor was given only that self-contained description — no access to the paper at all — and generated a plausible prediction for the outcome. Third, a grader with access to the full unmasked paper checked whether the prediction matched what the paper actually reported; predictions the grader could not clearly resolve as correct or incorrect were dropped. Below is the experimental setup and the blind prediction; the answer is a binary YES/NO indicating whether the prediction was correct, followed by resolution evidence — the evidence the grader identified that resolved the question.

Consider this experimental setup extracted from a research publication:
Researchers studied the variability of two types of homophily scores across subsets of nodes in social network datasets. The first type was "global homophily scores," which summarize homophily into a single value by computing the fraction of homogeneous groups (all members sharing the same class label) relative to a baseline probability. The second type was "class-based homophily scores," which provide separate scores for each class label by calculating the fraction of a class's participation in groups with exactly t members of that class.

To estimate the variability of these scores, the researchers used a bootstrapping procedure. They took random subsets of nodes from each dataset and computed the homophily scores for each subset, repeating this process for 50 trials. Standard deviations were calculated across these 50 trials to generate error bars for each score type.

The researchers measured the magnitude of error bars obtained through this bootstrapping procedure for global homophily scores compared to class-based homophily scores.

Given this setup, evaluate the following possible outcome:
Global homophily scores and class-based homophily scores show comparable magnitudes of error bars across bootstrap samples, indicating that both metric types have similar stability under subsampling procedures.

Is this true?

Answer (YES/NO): NO